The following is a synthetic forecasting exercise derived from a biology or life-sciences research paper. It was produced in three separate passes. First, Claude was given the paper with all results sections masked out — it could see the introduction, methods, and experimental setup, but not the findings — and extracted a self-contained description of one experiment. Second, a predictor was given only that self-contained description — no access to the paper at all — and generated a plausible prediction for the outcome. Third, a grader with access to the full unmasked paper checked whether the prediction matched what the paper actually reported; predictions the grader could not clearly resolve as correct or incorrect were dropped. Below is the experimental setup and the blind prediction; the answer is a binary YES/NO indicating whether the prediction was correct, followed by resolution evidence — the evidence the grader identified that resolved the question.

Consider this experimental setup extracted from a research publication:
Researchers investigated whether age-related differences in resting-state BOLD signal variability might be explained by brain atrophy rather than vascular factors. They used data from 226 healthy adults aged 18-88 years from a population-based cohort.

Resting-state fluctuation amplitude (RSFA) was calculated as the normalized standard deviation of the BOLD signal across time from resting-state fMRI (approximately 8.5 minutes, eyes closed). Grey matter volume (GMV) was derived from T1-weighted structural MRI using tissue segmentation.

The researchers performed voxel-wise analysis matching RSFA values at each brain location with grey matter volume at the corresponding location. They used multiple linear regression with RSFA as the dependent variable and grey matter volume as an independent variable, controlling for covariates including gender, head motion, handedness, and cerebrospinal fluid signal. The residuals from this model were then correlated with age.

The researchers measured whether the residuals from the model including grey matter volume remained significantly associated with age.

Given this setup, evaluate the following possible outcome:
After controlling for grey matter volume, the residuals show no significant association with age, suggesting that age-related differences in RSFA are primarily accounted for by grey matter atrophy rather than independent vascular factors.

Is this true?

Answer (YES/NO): NO